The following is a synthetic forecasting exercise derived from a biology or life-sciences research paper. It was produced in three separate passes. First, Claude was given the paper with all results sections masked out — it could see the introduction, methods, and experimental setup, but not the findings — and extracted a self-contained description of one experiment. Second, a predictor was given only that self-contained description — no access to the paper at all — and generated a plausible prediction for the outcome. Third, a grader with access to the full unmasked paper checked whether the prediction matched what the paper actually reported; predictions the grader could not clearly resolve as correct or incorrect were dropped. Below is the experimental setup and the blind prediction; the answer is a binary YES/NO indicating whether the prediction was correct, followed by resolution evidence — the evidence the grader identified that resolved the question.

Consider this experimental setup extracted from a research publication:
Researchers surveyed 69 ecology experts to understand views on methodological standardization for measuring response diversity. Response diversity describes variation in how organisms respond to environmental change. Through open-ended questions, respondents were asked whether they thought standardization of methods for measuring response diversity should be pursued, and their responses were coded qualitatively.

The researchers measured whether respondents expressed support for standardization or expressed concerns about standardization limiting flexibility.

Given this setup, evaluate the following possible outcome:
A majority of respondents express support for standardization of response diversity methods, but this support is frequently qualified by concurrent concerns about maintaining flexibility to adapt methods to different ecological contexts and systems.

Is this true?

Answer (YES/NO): NO